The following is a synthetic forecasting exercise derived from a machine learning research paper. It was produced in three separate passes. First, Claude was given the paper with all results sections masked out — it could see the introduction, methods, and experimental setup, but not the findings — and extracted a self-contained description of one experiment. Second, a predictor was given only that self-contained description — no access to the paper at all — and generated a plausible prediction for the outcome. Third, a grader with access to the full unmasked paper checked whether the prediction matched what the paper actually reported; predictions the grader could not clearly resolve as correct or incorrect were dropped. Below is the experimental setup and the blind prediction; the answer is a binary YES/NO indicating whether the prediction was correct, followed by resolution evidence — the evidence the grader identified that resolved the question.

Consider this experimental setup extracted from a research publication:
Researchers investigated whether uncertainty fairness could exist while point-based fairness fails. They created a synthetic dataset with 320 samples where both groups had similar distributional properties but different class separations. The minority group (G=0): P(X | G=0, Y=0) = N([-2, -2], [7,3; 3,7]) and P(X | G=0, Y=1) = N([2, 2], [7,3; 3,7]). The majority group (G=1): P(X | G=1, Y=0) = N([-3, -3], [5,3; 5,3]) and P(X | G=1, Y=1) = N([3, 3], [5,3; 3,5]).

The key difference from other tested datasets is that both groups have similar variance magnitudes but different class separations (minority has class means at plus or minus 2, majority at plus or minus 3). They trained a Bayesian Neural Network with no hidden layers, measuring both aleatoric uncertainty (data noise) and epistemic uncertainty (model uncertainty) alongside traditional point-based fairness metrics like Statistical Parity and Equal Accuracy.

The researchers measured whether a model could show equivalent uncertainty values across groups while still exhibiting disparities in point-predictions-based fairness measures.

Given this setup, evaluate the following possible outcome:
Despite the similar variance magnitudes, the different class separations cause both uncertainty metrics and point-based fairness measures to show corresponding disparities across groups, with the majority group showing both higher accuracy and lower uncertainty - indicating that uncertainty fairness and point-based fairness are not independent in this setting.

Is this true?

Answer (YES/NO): NO